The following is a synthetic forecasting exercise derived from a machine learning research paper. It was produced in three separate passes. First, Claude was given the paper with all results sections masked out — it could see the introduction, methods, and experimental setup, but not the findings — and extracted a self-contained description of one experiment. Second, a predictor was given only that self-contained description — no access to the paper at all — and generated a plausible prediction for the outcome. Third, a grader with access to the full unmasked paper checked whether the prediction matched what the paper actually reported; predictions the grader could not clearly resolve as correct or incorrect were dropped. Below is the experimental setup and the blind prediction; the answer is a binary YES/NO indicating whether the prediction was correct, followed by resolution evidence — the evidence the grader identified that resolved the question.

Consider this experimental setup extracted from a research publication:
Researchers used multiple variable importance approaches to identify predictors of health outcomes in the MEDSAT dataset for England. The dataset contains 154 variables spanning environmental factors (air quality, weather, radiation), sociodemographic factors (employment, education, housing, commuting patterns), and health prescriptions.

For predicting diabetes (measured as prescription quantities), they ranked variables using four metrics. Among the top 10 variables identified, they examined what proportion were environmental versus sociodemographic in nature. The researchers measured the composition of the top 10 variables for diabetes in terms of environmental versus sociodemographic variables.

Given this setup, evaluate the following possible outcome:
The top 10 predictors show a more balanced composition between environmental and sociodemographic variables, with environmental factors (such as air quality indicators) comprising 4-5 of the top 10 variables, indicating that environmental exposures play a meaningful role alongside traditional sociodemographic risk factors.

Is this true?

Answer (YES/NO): NO